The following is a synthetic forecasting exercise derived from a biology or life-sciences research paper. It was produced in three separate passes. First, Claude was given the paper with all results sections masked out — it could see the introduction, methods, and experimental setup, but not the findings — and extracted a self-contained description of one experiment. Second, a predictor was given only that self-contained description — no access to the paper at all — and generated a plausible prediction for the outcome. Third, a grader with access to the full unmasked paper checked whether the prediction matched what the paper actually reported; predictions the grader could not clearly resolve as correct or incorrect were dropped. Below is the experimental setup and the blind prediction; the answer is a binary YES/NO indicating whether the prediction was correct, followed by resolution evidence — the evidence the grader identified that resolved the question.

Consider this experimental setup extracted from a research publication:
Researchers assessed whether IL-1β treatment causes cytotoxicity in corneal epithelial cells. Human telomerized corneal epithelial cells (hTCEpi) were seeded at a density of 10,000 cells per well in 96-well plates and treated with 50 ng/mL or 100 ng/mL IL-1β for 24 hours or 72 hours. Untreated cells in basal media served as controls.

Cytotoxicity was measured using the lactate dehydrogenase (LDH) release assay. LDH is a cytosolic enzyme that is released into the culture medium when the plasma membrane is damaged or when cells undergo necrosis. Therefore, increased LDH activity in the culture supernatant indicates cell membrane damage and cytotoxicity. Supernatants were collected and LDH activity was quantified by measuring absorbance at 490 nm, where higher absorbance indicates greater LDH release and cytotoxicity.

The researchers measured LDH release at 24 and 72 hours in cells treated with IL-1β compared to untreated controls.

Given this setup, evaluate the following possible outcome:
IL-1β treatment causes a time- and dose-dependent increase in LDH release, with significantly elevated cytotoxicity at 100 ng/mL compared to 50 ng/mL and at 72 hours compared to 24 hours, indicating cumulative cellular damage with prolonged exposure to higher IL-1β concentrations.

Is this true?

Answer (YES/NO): NO